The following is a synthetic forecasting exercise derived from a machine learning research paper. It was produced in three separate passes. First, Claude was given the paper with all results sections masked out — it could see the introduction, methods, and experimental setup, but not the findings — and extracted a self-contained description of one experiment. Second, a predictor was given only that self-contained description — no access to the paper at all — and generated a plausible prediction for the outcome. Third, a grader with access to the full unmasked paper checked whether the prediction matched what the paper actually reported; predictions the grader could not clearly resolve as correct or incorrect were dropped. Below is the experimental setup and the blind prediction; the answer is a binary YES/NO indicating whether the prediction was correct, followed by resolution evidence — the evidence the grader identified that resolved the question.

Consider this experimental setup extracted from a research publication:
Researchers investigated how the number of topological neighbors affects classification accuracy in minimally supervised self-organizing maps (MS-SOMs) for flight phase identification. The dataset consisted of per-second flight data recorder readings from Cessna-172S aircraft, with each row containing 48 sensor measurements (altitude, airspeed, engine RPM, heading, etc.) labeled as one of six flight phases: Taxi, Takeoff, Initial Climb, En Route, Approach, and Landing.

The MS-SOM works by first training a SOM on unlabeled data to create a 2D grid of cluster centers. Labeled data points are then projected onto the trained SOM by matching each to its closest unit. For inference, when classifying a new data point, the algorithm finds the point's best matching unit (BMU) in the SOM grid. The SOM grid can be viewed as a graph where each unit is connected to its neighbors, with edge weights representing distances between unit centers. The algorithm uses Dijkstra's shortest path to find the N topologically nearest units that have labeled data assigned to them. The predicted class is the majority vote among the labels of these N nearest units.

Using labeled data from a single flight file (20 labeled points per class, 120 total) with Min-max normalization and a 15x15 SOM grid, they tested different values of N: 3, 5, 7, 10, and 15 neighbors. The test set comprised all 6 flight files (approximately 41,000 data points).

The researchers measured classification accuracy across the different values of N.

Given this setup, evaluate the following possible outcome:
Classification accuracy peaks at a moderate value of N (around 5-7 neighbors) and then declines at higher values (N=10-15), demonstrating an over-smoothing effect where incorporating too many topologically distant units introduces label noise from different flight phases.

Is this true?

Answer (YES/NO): YES